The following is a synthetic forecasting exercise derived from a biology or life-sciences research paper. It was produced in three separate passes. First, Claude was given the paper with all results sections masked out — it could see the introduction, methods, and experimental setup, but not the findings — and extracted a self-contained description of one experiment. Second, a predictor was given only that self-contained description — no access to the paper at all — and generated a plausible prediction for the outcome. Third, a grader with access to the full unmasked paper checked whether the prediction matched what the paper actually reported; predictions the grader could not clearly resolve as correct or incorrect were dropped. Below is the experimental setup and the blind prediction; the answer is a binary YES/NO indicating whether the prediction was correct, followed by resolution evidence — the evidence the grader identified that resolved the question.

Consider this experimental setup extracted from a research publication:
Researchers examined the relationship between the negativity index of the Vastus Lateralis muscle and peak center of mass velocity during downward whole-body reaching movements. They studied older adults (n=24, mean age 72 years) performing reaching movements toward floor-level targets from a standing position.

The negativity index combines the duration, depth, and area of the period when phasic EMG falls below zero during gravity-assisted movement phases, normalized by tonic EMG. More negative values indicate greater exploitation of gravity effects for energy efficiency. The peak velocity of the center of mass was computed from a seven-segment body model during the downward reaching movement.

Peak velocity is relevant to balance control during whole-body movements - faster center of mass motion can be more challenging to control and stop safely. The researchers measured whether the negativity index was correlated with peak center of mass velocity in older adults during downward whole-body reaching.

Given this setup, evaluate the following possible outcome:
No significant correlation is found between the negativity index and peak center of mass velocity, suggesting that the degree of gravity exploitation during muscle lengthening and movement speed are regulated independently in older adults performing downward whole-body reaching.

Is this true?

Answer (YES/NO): NO